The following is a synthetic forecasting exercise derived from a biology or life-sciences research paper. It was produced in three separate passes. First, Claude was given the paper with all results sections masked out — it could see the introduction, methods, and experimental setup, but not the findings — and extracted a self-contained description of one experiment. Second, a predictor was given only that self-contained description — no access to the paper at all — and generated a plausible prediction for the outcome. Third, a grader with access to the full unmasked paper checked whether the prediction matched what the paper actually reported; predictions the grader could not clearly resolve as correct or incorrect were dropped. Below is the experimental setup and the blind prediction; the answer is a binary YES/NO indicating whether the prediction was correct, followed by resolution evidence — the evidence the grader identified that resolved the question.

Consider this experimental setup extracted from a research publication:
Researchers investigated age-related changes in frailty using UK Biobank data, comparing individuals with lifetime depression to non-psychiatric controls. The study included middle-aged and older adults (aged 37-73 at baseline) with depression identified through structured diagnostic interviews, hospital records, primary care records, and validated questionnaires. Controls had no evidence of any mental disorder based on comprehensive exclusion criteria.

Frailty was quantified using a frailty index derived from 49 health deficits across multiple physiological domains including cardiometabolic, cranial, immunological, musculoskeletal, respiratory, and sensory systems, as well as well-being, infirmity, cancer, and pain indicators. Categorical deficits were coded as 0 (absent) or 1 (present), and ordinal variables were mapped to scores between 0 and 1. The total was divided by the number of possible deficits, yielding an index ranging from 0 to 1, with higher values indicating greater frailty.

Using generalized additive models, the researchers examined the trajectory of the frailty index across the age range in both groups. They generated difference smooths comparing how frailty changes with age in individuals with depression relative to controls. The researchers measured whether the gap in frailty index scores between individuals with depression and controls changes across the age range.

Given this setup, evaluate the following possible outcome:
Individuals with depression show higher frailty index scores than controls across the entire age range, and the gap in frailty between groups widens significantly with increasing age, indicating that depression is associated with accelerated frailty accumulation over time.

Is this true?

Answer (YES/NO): NO